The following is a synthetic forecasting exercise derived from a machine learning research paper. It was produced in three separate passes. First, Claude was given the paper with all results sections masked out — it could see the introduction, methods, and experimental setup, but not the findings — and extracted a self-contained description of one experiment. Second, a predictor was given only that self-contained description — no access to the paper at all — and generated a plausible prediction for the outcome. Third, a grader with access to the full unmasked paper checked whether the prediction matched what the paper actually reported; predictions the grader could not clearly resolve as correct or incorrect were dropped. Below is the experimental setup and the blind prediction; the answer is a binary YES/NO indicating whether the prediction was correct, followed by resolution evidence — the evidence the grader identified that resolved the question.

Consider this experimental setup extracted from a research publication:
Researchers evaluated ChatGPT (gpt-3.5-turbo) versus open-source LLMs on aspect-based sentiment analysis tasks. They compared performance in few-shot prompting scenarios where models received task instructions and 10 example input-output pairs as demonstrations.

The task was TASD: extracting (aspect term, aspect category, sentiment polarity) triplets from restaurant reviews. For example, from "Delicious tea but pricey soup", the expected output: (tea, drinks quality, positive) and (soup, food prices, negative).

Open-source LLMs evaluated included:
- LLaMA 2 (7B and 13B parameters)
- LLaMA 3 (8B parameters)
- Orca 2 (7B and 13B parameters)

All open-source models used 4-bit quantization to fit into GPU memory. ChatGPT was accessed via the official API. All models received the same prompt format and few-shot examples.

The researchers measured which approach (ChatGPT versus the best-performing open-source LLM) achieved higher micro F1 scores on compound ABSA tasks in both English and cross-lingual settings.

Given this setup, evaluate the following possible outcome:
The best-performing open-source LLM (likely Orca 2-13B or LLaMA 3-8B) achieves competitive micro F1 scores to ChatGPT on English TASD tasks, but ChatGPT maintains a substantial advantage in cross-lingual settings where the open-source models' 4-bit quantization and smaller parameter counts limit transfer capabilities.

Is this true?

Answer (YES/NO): NO